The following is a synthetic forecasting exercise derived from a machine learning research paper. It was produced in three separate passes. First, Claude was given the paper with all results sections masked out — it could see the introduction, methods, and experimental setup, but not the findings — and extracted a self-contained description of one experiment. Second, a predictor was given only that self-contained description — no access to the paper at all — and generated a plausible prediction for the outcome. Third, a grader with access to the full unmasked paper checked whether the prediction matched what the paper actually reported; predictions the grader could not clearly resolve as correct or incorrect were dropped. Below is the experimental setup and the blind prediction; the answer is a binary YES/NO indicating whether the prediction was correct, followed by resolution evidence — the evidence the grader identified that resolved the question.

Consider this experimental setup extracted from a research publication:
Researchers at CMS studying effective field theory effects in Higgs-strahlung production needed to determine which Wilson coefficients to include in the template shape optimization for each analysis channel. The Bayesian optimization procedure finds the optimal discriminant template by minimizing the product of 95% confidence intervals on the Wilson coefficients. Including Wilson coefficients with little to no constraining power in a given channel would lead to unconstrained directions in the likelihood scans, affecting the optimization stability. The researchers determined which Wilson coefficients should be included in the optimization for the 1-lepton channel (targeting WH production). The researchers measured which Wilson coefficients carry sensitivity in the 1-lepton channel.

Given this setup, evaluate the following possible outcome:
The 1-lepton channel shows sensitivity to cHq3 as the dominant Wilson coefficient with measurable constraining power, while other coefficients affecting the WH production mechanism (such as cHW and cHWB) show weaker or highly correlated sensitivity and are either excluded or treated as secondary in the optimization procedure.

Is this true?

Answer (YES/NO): NO